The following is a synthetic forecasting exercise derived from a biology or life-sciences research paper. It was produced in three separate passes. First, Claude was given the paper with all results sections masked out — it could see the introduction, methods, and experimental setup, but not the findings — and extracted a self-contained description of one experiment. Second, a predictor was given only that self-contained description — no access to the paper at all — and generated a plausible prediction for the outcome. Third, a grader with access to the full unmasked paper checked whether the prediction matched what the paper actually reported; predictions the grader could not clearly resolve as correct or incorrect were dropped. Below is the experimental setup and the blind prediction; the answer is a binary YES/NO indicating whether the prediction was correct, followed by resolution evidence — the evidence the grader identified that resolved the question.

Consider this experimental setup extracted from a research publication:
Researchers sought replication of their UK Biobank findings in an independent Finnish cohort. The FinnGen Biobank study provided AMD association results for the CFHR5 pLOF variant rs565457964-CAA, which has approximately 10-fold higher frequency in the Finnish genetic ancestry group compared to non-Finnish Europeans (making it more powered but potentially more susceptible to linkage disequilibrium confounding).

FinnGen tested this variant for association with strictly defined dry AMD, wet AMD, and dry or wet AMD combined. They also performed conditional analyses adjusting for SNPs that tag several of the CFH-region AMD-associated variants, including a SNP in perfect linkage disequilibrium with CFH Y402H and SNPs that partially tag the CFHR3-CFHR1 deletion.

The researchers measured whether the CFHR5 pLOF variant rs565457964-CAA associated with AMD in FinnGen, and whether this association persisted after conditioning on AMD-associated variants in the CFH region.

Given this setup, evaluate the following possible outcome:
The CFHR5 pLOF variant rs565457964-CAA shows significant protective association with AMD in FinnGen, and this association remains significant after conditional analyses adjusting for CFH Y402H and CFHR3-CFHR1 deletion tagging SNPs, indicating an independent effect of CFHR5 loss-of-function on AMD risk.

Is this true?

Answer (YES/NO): YES